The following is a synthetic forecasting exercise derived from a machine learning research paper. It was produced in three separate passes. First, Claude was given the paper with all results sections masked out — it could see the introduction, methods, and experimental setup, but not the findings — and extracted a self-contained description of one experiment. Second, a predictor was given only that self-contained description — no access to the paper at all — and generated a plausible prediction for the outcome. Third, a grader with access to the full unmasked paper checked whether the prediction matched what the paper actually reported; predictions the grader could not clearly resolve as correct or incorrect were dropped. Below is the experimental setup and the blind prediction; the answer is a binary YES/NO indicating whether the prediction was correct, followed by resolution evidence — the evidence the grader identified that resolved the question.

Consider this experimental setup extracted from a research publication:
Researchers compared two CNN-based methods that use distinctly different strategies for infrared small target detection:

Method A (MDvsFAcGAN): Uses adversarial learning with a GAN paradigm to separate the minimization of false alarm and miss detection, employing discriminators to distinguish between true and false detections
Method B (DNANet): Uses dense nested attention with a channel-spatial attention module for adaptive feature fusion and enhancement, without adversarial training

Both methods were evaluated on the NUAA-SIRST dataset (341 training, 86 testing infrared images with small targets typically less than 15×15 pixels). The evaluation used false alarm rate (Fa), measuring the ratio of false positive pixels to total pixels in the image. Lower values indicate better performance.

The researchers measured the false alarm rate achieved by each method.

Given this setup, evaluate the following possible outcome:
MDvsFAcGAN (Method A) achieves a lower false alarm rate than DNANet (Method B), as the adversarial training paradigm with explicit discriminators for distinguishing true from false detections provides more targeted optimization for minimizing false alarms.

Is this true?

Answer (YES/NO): NO